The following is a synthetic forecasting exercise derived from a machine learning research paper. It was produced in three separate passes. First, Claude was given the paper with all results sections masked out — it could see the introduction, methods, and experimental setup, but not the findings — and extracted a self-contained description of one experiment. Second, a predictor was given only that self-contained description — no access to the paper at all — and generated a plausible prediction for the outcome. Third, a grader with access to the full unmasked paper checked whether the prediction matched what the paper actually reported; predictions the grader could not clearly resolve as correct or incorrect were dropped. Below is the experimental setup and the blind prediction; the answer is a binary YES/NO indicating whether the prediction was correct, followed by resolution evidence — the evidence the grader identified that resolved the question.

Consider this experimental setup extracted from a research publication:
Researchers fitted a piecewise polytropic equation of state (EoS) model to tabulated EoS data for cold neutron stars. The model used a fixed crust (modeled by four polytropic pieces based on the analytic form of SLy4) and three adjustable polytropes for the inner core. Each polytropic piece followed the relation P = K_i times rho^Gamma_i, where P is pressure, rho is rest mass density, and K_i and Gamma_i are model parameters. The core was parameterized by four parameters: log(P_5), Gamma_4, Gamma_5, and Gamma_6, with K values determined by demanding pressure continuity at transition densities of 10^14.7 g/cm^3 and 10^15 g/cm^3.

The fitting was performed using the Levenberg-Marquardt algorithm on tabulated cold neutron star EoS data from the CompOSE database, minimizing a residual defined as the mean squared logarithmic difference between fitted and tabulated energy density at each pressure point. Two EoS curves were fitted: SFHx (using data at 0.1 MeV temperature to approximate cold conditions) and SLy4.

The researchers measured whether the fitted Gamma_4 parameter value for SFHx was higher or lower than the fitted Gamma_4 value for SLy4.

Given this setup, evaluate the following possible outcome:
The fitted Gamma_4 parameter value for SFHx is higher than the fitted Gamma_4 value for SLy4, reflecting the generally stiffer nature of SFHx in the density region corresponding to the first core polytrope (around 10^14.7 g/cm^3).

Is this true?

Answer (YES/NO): YES